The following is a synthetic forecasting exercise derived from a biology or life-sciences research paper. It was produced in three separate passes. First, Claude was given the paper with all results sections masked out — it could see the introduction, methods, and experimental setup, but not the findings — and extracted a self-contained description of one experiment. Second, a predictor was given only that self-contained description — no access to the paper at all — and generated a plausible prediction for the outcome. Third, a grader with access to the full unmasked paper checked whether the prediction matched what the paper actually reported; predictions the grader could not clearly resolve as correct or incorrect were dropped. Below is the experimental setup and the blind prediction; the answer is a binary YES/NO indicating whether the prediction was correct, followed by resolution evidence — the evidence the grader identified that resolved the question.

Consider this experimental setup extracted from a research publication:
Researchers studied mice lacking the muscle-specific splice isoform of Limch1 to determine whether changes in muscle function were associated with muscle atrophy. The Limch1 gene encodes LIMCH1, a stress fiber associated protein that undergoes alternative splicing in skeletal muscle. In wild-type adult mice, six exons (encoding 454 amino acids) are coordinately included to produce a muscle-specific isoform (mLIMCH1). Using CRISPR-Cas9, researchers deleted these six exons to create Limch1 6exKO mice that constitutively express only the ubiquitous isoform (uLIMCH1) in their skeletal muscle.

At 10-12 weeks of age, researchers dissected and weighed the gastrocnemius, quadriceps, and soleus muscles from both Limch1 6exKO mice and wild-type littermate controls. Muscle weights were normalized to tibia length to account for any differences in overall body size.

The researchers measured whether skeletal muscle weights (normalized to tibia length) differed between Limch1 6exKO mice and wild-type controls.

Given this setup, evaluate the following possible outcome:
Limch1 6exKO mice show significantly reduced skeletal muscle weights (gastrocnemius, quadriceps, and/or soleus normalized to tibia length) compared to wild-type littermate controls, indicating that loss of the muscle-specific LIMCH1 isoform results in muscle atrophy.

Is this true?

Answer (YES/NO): NO